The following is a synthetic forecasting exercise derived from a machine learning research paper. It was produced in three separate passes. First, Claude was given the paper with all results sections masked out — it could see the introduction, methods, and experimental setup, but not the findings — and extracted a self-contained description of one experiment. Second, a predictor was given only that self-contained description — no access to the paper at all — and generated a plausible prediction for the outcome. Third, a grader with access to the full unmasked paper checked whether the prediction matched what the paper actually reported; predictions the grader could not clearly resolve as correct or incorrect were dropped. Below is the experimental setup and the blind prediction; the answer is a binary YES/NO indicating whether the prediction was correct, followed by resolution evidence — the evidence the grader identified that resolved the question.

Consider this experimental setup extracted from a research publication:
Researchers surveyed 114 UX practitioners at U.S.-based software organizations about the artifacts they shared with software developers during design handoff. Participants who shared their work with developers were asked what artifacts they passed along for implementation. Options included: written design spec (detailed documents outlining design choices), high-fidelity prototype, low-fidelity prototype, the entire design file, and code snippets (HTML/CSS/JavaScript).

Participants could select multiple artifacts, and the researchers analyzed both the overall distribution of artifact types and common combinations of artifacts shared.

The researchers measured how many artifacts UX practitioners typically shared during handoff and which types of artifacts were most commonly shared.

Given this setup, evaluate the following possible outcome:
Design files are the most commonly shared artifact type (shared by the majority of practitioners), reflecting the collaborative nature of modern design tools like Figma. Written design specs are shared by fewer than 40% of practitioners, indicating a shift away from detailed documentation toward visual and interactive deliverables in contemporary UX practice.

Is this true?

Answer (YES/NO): NO